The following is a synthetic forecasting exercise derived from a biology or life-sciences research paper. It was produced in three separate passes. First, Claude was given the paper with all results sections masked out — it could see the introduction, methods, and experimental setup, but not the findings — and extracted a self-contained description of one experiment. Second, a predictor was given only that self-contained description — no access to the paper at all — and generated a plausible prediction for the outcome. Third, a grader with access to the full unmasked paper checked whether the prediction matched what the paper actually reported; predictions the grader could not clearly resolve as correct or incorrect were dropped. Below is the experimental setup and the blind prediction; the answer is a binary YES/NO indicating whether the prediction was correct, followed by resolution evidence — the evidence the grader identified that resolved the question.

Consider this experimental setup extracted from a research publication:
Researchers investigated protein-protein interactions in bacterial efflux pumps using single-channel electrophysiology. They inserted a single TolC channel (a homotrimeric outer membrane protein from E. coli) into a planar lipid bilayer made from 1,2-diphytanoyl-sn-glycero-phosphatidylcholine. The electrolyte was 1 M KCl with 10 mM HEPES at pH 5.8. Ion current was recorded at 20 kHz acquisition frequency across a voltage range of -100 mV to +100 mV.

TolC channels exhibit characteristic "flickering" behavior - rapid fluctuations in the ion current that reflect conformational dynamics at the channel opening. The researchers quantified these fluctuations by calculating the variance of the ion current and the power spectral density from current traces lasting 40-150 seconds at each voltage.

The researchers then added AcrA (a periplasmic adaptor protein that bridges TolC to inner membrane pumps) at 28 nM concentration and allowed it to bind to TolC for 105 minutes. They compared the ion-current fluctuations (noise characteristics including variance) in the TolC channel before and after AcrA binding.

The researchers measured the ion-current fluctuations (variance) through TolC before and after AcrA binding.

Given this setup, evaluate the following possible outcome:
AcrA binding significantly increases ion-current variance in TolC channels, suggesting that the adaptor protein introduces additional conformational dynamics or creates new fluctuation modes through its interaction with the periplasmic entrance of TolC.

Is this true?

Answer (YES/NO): NO